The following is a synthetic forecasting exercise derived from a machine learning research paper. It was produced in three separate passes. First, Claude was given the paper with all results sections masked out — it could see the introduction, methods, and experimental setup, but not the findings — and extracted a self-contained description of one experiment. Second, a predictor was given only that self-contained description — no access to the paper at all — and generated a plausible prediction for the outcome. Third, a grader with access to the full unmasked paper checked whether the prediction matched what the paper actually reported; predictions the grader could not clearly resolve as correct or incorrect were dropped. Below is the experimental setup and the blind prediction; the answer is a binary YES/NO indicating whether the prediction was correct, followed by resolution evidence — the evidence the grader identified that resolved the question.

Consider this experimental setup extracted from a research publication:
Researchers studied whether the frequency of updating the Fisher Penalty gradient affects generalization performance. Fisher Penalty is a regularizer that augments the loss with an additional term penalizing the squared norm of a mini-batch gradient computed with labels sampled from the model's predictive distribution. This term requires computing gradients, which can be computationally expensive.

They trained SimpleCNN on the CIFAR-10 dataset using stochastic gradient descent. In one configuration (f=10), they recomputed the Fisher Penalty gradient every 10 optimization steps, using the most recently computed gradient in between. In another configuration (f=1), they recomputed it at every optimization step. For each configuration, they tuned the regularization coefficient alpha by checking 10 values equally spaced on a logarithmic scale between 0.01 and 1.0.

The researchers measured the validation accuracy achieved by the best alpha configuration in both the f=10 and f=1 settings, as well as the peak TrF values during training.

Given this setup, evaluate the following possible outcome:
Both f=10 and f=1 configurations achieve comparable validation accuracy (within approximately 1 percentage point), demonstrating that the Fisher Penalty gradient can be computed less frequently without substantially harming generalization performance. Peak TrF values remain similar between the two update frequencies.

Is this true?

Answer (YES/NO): YES